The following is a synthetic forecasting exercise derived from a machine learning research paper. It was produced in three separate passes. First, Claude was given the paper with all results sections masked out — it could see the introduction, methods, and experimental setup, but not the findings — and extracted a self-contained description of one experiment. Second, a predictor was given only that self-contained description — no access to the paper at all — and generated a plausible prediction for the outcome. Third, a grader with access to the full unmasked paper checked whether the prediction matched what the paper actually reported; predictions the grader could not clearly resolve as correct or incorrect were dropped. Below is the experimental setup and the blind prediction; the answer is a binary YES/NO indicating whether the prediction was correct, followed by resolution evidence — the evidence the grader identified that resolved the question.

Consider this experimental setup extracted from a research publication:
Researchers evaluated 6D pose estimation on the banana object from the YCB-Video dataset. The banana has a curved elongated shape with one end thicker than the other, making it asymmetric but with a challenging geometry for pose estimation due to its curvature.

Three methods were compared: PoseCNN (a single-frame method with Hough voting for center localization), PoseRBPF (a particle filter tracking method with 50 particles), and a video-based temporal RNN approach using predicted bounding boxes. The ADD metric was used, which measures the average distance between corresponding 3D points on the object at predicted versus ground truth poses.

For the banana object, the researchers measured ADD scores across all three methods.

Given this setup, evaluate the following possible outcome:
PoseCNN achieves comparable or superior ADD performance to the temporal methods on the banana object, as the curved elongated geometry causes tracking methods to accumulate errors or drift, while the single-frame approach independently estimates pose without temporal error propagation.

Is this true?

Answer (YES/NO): YES